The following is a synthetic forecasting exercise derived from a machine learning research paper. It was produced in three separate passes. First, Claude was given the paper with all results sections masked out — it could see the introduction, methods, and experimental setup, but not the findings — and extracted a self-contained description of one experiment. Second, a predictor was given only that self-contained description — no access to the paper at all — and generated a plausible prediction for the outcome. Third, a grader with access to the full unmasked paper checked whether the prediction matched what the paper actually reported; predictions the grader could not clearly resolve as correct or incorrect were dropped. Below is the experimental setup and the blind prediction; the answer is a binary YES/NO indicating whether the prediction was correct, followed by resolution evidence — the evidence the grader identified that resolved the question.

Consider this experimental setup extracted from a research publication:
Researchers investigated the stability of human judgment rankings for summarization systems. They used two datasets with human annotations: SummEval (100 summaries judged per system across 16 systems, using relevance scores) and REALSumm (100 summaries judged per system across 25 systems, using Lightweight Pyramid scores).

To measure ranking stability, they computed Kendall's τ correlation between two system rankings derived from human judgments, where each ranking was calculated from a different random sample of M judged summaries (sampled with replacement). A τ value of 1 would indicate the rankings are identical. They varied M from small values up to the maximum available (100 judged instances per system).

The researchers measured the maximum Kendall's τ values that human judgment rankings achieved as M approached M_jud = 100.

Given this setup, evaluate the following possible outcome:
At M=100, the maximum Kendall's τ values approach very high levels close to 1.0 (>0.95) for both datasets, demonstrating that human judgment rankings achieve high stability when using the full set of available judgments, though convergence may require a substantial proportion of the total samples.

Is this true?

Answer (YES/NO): NO